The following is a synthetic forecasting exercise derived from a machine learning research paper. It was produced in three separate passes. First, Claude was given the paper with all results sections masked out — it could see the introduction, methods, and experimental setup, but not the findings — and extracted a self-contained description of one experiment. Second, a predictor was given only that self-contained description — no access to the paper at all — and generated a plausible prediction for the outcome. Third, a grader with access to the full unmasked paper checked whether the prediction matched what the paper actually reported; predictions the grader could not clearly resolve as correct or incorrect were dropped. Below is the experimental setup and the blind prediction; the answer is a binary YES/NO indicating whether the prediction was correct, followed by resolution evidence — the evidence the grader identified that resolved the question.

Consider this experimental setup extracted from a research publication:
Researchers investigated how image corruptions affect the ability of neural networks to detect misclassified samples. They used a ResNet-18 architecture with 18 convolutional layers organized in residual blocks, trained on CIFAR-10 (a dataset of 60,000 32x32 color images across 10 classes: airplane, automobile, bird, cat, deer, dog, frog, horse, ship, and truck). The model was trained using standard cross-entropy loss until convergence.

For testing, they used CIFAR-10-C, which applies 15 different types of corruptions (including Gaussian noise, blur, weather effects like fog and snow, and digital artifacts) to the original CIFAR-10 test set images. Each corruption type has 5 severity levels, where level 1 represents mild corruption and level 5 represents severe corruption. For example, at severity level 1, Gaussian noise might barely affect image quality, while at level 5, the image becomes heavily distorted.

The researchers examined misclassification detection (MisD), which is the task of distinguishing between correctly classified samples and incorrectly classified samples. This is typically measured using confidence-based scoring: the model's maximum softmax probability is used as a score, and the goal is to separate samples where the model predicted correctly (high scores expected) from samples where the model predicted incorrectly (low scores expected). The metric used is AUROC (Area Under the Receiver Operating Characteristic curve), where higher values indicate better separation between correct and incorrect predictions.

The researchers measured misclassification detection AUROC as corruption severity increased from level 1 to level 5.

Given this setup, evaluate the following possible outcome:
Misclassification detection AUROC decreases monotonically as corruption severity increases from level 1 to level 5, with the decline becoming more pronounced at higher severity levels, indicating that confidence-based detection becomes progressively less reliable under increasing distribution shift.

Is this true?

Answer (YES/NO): NO